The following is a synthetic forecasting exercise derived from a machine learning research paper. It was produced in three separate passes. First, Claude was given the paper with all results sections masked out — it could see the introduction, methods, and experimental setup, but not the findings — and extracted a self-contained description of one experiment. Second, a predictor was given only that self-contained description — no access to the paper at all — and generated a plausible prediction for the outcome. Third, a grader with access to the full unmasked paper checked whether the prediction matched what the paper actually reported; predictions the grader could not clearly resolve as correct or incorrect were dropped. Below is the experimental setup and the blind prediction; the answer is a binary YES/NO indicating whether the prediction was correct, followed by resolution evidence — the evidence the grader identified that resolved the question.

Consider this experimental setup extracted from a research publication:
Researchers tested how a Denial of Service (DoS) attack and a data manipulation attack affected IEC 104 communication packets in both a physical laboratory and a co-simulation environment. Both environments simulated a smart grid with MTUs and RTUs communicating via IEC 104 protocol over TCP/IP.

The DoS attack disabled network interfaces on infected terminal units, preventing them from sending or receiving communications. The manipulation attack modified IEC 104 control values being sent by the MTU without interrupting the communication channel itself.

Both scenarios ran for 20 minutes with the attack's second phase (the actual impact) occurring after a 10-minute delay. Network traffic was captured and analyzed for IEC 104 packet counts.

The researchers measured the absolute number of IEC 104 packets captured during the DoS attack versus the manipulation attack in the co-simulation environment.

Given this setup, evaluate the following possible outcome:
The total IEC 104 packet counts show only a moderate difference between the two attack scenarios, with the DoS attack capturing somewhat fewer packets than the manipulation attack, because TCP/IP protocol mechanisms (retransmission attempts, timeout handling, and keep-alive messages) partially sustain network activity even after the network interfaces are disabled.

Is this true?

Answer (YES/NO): NO